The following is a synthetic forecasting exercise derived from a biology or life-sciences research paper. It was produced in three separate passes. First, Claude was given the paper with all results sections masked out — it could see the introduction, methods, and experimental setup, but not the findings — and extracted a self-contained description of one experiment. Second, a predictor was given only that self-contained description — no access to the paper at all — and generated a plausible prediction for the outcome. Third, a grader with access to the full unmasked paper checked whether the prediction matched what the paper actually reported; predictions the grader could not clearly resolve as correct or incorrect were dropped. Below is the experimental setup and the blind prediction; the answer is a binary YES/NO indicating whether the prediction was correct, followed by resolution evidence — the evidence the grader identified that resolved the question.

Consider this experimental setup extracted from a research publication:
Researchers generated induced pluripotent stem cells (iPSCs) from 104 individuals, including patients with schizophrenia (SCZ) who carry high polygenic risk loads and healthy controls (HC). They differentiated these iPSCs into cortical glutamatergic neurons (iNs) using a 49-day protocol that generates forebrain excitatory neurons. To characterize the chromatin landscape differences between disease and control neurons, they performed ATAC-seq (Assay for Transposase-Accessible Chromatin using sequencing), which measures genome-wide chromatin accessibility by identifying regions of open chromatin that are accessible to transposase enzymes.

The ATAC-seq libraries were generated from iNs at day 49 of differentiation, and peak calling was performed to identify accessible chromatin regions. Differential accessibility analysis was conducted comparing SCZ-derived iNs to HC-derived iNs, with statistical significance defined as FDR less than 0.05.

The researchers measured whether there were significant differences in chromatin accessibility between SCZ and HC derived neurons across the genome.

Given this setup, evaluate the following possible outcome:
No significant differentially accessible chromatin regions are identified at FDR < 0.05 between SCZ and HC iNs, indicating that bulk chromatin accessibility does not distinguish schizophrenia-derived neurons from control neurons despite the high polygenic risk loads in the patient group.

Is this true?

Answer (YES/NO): YES